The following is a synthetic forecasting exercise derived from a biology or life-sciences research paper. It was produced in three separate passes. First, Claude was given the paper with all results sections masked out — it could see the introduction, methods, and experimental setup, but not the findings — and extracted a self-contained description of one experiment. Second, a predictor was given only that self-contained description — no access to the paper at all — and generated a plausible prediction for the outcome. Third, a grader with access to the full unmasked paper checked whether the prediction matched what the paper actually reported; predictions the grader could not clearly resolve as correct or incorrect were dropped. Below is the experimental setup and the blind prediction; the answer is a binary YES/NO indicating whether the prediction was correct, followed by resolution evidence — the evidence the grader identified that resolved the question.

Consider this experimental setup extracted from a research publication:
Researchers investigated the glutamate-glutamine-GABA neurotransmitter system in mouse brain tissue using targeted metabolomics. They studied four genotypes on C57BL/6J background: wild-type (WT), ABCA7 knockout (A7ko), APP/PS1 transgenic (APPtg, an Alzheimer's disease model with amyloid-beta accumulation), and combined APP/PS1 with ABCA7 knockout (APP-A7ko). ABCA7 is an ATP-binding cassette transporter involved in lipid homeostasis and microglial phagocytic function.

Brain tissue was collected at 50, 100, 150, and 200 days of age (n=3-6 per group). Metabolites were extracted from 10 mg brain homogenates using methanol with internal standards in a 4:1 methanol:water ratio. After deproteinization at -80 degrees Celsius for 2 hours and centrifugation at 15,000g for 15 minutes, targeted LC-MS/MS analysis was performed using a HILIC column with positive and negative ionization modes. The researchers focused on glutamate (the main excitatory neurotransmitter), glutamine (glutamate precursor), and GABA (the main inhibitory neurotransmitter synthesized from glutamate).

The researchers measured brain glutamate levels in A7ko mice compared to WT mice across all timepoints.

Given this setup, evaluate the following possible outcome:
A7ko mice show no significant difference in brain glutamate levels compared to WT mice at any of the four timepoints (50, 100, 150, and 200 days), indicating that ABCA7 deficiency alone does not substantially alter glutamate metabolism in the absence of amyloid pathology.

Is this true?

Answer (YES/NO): NO